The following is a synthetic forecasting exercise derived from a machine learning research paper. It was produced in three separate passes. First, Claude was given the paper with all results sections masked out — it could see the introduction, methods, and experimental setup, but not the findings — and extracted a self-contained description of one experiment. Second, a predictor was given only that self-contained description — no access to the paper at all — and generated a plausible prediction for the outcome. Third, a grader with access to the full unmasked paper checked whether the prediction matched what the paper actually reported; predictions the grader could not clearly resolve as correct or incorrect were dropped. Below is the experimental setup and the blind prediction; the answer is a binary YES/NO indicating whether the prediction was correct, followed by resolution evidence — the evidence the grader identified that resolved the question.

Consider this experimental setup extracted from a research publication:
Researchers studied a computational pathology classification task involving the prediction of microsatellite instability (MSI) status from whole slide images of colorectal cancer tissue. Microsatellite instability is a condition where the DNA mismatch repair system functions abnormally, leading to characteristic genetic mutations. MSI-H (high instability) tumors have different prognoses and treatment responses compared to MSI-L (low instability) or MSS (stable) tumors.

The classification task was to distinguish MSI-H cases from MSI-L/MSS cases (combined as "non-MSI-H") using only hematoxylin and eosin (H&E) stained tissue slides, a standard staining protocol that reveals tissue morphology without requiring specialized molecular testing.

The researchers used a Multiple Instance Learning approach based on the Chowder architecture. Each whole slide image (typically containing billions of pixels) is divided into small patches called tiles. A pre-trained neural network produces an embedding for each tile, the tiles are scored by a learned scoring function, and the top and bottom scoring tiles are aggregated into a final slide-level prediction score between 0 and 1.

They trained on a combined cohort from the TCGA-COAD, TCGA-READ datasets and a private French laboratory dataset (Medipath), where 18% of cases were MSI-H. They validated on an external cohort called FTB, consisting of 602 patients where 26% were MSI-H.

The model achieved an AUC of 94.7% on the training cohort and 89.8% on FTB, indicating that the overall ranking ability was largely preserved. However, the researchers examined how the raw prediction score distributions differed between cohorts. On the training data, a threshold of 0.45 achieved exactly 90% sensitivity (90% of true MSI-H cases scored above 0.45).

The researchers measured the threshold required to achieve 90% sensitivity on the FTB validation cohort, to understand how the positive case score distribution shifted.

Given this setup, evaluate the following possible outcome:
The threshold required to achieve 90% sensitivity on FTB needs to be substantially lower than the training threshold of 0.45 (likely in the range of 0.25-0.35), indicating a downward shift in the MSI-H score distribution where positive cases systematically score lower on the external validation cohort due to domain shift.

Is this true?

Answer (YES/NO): NO